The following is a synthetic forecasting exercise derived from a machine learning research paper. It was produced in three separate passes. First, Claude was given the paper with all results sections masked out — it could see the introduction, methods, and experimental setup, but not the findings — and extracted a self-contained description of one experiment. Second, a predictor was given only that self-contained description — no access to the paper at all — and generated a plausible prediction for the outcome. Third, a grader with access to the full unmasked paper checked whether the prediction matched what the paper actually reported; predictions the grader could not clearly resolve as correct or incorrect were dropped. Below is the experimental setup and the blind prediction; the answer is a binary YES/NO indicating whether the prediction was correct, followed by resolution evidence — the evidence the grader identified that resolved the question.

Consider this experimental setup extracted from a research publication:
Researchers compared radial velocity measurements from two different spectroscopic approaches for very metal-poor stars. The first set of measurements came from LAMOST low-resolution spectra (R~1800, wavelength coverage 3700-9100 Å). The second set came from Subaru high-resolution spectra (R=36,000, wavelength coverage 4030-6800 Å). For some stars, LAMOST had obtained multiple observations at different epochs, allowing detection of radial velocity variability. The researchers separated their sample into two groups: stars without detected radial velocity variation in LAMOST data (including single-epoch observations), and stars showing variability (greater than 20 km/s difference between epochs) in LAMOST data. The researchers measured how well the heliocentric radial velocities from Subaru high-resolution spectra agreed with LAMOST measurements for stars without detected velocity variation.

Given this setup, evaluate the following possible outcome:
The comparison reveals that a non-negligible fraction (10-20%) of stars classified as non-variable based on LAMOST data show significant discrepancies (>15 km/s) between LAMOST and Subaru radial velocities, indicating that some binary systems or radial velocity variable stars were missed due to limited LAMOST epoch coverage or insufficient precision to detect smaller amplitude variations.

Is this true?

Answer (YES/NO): NO